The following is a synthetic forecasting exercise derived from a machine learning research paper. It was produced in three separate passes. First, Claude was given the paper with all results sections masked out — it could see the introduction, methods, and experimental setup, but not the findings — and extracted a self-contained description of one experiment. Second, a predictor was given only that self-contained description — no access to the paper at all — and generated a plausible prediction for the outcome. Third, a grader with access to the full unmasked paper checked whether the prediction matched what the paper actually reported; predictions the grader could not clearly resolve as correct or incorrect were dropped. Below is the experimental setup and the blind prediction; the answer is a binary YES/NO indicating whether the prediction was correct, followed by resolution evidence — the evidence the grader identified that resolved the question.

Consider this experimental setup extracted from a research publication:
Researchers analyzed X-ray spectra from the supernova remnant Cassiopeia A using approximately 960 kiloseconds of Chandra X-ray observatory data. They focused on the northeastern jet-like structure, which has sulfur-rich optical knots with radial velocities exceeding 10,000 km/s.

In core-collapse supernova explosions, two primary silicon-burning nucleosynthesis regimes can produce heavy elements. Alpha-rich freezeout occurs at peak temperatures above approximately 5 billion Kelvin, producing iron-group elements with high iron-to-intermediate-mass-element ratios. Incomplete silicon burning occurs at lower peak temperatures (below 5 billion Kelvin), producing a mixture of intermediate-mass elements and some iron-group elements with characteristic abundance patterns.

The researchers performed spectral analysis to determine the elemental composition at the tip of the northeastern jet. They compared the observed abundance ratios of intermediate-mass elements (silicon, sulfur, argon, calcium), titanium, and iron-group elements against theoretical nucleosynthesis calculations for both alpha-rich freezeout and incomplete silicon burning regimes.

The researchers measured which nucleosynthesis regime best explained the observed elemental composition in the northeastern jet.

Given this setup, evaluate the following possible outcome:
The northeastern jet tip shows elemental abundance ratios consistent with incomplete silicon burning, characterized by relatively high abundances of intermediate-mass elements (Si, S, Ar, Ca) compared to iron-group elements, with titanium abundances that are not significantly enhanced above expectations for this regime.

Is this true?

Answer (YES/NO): YES